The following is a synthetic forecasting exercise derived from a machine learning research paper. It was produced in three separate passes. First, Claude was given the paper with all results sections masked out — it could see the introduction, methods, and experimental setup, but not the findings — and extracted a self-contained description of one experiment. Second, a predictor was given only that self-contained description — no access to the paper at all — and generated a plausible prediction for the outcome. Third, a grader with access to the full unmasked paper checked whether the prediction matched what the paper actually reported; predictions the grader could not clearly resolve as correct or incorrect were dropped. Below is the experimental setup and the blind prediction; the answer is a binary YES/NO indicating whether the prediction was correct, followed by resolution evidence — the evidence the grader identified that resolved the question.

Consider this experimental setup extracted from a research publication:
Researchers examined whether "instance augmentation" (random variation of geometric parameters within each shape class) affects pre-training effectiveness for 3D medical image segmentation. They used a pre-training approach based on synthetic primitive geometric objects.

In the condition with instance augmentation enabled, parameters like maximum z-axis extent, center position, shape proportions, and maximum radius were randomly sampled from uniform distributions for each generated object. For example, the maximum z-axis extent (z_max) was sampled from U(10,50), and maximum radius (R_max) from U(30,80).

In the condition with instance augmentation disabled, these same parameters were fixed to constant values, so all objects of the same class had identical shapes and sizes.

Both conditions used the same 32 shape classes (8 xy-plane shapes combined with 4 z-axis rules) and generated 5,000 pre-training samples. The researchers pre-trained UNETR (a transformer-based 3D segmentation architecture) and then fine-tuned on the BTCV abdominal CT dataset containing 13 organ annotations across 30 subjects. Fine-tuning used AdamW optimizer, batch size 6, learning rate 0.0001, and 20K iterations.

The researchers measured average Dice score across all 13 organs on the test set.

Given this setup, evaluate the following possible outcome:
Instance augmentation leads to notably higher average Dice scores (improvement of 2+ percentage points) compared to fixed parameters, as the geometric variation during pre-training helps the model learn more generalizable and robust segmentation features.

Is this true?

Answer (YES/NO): YES